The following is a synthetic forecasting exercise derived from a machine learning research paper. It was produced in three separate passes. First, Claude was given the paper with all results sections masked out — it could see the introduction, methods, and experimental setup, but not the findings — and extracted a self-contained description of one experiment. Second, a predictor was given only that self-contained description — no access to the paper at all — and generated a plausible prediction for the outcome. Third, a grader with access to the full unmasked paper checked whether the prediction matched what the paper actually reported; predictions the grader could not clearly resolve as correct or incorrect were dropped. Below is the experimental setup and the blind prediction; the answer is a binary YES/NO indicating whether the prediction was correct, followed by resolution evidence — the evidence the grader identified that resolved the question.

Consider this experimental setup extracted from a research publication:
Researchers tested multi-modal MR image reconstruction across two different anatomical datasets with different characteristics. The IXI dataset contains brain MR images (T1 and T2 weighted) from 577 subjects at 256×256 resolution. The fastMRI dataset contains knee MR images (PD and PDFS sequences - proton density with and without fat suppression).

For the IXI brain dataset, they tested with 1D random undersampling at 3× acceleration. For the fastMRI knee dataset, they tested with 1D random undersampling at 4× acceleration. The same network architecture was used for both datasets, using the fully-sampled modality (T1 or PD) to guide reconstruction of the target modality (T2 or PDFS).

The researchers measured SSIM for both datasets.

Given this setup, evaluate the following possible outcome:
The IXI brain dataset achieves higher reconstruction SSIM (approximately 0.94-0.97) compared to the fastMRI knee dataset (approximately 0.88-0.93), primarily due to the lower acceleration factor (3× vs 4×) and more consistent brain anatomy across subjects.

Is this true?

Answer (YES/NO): NO